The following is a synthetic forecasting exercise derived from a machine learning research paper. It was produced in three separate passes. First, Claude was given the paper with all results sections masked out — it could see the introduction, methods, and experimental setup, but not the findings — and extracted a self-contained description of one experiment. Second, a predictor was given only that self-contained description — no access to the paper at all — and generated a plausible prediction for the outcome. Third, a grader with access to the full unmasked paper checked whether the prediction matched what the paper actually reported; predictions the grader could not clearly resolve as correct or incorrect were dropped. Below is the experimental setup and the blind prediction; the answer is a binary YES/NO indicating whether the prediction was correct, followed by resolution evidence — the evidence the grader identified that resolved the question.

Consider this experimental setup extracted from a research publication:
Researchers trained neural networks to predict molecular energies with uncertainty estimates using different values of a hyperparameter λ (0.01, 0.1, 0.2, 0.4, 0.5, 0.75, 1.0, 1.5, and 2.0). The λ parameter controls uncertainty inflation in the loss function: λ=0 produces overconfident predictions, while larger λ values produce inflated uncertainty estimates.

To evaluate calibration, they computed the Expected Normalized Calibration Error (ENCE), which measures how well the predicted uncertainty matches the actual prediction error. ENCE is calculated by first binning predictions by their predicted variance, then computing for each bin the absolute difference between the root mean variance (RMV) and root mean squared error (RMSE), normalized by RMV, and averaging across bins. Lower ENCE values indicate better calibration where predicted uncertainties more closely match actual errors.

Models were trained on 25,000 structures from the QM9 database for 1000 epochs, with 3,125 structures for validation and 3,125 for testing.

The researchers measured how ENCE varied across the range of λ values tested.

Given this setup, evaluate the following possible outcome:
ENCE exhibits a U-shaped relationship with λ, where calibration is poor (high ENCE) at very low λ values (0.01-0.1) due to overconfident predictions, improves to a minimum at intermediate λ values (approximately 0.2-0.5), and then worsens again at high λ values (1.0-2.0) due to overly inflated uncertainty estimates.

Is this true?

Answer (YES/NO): NO